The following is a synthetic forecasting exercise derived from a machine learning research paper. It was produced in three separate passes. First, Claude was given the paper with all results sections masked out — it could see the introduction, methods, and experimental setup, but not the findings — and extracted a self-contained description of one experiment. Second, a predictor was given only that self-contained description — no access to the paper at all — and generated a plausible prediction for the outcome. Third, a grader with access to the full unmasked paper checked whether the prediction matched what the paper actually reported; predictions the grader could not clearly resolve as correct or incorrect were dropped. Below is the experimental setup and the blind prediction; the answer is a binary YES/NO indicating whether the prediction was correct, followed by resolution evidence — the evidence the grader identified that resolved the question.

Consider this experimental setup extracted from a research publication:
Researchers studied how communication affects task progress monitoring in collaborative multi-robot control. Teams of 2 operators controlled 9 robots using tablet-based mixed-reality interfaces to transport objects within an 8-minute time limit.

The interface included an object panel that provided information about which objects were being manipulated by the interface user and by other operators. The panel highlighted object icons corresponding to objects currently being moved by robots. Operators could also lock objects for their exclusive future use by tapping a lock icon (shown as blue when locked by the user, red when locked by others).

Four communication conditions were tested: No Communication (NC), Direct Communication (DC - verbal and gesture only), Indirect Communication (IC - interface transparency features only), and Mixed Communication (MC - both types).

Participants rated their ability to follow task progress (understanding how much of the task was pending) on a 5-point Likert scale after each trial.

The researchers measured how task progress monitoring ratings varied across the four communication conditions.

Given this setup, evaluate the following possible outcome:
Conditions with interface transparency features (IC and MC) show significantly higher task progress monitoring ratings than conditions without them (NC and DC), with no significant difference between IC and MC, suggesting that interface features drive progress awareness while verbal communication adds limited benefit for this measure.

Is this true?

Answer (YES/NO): NO